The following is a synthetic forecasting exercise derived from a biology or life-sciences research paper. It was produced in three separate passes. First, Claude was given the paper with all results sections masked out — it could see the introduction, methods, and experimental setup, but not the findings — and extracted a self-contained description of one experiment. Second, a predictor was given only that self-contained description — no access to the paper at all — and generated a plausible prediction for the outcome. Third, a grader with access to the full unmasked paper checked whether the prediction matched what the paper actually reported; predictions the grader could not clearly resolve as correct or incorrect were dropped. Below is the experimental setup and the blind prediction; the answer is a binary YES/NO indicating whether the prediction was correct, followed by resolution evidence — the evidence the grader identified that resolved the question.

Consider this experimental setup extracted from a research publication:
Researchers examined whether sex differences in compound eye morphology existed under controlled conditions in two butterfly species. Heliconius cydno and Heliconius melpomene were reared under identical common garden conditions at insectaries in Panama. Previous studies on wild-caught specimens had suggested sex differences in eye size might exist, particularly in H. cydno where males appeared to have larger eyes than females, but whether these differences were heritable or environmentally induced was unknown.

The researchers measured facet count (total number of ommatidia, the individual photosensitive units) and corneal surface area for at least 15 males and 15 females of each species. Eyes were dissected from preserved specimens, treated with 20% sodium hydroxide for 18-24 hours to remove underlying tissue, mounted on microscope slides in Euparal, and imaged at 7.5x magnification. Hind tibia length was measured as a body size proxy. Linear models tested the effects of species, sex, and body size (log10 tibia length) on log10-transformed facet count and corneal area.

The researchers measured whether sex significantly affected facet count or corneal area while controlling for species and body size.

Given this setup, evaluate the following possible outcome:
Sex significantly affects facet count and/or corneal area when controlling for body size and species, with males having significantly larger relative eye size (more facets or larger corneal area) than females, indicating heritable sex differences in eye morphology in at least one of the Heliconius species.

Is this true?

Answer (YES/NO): YES